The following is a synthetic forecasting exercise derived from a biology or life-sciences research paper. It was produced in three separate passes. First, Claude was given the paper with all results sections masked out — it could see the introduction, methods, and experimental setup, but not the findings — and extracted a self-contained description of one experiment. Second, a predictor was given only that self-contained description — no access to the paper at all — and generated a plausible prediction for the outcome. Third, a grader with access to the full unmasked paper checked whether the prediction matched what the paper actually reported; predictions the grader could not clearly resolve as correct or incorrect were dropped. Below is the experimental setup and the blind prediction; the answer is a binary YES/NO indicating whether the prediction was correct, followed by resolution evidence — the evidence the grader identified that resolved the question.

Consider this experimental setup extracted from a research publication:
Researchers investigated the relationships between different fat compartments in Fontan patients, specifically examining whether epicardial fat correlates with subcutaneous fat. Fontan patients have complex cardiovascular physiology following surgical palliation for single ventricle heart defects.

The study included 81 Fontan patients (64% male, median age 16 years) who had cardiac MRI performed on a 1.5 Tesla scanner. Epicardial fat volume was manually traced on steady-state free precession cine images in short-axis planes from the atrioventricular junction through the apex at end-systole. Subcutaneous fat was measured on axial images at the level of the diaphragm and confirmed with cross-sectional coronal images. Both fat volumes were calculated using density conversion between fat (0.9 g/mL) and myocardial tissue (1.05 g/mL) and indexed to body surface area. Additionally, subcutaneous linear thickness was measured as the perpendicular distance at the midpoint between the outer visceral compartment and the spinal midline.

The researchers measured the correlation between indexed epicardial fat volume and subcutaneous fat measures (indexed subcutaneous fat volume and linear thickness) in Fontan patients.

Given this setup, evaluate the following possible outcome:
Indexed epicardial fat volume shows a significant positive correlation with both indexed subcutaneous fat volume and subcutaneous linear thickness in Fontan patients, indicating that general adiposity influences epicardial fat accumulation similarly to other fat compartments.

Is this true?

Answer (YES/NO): YES